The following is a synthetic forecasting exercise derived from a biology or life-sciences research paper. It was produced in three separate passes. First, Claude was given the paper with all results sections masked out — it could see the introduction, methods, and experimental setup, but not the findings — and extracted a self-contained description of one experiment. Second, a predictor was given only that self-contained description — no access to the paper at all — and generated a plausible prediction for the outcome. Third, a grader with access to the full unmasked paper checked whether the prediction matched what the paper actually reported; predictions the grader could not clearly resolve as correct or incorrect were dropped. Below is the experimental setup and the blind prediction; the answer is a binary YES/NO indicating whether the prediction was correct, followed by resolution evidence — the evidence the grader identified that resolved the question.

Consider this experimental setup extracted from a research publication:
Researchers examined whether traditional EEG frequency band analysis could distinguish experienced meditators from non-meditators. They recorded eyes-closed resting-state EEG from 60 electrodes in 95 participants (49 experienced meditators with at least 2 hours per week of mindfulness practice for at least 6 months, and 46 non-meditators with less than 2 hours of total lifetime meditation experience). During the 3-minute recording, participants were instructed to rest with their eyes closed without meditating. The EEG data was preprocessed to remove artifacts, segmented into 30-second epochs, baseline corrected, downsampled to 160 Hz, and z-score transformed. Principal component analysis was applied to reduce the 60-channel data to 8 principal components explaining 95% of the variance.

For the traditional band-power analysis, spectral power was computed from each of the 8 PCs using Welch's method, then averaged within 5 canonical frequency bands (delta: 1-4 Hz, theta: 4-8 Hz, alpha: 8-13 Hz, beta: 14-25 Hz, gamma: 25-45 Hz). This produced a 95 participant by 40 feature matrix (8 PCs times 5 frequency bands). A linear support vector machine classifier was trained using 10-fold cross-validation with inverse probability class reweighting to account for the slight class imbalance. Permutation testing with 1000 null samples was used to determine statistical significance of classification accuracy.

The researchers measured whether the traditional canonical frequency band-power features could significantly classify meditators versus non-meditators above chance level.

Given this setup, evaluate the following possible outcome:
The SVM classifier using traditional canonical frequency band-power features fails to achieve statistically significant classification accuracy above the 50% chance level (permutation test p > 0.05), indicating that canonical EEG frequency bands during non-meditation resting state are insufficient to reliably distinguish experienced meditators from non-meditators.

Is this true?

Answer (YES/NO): YES